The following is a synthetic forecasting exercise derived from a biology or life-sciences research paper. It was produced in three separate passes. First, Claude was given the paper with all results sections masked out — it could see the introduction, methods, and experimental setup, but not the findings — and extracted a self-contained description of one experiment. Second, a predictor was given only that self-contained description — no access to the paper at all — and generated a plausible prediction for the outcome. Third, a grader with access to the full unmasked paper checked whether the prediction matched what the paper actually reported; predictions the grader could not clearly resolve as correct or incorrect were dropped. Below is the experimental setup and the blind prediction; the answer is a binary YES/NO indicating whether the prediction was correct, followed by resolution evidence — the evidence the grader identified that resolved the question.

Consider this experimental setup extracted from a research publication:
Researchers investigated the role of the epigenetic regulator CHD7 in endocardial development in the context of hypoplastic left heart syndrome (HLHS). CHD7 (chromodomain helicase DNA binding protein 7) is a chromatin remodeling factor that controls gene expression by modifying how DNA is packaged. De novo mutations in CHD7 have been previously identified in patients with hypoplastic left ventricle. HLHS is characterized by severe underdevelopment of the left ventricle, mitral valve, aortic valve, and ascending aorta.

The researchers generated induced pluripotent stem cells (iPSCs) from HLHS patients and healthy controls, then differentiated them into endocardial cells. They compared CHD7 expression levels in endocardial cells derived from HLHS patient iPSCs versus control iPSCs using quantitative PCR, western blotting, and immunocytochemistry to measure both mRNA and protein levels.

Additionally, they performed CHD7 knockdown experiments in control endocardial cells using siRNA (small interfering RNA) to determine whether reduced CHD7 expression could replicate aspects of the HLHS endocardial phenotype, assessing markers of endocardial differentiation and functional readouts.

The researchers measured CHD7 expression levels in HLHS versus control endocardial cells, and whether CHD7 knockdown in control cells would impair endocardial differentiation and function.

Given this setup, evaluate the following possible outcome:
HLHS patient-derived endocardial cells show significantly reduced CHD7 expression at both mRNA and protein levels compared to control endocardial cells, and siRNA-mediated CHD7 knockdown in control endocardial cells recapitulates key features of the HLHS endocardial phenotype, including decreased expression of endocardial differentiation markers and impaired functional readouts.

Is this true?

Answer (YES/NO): NO